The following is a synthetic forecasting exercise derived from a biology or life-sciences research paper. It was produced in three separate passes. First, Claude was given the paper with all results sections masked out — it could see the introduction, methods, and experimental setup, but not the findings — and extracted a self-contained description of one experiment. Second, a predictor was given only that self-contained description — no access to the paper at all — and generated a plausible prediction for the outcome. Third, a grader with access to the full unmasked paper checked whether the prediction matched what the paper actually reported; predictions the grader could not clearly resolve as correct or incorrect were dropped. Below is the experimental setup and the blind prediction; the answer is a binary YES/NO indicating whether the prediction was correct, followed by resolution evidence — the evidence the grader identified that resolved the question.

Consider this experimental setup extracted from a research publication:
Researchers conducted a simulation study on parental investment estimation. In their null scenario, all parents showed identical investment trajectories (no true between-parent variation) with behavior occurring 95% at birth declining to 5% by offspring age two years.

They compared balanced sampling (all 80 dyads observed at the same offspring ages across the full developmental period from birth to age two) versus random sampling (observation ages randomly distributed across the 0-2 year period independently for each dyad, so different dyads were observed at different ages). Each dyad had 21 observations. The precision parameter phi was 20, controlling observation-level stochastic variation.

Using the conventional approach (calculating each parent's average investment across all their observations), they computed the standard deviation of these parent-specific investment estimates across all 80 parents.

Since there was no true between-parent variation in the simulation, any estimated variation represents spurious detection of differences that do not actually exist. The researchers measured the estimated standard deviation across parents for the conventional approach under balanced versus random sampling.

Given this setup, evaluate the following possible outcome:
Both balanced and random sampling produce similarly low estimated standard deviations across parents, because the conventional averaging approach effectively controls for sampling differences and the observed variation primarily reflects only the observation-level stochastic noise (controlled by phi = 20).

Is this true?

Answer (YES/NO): NO